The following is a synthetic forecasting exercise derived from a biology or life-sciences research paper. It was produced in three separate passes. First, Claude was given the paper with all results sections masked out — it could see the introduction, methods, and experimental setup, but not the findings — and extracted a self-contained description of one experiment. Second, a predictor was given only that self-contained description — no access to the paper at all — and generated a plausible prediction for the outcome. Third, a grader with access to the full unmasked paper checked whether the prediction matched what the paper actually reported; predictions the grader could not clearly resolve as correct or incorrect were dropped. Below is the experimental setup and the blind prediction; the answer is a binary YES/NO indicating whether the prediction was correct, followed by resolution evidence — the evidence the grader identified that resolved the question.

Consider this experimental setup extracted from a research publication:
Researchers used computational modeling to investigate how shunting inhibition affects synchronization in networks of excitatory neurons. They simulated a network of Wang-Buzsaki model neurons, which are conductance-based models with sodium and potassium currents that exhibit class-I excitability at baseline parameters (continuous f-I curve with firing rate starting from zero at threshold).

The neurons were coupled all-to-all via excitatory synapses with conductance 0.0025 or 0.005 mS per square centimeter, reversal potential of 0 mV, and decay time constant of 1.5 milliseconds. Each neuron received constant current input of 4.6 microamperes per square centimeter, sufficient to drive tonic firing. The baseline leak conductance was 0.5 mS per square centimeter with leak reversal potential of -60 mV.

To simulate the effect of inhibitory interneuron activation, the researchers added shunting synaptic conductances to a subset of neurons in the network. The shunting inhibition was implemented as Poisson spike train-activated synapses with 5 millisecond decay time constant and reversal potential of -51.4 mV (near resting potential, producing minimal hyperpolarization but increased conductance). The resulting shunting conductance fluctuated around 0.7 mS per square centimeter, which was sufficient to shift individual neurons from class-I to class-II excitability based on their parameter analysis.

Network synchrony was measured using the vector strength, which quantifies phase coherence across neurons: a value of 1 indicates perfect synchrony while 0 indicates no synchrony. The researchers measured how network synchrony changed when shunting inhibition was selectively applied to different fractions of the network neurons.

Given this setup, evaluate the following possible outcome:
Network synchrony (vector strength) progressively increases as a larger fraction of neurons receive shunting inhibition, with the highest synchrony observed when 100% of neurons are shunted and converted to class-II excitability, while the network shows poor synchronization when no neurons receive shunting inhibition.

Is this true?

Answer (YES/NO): NO